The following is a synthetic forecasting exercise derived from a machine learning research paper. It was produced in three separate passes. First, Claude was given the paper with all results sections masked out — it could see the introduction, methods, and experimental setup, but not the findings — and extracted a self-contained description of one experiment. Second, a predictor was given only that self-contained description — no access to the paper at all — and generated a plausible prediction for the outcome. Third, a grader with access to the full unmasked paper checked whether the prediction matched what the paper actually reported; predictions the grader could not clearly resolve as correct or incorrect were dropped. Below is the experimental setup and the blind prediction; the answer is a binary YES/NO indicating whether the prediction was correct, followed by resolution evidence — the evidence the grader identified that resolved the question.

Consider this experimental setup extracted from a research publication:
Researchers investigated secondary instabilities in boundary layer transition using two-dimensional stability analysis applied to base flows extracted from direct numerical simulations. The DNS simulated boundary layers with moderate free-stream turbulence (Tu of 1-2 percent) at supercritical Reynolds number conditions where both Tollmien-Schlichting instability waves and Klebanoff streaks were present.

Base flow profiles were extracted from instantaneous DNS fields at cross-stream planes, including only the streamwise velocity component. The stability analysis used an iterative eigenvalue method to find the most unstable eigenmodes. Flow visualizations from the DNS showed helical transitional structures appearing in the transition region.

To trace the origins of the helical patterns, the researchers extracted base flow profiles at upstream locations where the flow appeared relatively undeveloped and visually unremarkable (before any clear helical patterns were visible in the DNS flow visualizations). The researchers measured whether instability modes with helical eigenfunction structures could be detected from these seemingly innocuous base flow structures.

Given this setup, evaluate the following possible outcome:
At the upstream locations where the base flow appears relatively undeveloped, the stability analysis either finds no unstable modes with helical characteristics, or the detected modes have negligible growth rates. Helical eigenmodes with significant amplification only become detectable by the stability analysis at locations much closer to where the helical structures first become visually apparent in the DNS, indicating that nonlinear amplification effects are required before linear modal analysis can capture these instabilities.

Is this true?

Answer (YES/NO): NO